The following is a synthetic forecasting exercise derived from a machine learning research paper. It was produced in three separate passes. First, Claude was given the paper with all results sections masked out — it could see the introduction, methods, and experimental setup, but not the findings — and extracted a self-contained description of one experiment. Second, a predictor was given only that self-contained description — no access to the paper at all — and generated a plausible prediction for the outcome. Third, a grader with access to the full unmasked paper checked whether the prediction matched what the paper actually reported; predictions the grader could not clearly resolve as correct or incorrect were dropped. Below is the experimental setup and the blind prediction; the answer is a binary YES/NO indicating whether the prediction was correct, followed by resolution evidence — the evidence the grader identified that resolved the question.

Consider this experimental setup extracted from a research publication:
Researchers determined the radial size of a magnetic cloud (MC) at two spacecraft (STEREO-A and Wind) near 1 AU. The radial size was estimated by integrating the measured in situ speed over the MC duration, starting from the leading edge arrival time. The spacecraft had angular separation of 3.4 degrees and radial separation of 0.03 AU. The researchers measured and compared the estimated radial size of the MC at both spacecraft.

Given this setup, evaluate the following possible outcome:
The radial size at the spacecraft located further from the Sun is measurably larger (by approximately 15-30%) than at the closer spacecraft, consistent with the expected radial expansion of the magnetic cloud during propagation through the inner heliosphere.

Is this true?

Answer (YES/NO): NO